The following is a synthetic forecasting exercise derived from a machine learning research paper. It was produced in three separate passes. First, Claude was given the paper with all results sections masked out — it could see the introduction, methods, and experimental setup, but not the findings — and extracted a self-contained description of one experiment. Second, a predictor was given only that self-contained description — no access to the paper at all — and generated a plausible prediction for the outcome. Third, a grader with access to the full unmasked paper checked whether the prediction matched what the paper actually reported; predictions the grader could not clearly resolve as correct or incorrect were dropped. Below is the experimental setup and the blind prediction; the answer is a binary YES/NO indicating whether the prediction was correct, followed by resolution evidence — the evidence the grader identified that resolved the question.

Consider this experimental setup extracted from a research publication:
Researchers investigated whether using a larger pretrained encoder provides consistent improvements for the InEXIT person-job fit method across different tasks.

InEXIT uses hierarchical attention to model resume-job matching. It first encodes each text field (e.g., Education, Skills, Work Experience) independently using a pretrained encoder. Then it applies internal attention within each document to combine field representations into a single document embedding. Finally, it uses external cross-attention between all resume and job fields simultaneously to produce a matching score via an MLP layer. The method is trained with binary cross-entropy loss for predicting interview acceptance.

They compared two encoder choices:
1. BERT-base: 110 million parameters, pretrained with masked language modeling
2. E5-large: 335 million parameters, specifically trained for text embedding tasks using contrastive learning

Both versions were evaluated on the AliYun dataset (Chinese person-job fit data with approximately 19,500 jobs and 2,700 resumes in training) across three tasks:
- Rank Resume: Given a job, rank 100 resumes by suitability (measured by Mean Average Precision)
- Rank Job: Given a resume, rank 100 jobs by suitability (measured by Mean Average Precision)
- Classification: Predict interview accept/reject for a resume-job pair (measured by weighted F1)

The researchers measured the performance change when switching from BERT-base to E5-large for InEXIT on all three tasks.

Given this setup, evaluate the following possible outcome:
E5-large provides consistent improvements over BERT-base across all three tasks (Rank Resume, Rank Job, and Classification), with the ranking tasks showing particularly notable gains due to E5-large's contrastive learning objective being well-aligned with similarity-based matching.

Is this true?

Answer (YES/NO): NO